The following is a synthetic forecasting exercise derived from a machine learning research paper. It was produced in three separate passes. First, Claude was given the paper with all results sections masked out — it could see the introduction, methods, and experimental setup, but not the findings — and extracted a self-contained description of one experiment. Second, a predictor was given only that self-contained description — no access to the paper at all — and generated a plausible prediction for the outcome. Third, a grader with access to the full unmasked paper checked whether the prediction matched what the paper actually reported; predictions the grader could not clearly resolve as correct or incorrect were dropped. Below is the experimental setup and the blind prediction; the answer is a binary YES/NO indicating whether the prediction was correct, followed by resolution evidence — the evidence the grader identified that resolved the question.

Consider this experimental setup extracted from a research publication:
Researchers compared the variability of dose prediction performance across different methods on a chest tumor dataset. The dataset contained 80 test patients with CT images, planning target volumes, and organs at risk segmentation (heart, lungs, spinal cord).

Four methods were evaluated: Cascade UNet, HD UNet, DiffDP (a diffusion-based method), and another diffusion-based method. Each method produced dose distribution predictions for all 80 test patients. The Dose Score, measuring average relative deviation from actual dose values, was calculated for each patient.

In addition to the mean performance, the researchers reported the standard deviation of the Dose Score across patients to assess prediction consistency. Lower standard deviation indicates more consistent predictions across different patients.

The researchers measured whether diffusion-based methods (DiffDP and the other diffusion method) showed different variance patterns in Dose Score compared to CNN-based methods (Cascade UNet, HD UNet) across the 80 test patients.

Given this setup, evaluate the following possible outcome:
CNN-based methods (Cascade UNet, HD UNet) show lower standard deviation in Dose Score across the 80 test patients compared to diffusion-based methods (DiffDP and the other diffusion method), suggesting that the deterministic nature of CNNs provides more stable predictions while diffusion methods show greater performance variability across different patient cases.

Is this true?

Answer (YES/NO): NO